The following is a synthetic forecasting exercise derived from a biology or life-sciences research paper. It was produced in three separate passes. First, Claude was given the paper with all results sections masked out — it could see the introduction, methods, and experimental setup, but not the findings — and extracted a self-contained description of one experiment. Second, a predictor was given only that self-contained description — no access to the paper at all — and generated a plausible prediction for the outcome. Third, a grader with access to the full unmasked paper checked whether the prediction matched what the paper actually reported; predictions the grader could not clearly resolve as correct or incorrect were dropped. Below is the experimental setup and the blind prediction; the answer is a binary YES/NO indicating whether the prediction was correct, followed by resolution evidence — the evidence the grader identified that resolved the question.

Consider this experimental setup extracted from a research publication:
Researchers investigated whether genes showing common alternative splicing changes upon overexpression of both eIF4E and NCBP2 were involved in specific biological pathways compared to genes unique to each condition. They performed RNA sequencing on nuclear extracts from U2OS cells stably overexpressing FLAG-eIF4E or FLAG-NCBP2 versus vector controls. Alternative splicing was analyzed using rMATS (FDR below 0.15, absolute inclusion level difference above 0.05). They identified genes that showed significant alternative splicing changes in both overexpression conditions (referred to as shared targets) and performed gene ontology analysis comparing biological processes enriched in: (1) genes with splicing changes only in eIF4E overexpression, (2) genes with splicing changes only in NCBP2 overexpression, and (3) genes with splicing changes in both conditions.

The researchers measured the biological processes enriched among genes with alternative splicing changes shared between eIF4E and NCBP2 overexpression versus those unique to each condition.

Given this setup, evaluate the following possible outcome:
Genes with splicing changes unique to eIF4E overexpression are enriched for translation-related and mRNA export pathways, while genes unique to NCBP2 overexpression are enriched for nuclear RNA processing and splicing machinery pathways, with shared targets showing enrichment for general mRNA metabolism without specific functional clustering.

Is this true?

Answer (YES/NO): NO